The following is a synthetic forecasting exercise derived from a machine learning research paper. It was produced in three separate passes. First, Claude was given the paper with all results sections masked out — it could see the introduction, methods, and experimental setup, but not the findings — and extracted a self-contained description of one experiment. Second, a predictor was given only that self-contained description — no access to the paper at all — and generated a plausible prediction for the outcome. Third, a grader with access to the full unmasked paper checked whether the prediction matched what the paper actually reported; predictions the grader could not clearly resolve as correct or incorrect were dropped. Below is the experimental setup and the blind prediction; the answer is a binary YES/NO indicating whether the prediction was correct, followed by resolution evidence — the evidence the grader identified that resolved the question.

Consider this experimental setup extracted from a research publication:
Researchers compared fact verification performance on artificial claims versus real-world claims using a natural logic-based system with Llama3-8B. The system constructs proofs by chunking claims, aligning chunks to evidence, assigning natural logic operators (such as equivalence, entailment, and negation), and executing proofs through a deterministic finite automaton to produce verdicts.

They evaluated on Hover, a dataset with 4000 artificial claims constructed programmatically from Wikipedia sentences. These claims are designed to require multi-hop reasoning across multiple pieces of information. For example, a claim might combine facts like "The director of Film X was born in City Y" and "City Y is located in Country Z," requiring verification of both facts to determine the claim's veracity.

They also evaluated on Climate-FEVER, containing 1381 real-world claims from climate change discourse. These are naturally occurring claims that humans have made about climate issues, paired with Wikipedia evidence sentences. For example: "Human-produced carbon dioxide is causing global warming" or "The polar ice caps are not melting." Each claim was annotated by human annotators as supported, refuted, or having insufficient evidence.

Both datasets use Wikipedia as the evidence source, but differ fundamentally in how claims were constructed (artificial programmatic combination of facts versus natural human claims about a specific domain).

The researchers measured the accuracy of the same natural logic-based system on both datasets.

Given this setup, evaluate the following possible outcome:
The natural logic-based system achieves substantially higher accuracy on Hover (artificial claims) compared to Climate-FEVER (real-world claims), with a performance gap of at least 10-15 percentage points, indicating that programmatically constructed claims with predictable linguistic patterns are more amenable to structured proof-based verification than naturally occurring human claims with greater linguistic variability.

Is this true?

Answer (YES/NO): NO